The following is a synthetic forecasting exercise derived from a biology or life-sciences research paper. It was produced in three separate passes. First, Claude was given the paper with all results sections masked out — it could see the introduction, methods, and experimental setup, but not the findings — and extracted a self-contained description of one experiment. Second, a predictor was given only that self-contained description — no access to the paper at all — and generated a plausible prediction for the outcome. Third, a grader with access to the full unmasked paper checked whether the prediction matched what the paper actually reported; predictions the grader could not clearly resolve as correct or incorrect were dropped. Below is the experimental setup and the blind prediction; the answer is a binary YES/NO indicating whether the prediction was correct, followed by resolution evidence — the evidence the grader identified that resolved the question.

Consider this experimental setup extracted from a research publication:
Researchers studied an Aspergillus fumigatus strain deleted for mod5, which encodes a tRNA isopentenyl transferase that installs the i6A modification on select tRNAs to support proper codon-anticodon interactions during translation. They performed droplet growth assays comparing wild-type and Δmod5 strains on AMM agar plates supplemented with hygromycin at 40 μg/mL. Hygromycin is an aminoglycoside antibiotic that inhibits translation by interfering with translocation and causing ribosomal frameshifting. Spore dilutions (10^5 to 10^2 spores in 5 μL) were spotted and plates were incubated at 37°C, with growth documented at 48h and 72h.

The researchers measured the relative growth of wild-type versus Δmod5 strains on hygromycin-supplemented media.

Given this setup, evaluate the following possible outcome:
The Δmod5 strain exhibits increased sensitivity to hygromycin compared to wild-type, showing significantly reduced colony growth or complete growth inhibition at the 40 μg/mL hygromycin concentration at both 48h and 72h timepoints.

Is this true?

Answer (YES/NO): YES